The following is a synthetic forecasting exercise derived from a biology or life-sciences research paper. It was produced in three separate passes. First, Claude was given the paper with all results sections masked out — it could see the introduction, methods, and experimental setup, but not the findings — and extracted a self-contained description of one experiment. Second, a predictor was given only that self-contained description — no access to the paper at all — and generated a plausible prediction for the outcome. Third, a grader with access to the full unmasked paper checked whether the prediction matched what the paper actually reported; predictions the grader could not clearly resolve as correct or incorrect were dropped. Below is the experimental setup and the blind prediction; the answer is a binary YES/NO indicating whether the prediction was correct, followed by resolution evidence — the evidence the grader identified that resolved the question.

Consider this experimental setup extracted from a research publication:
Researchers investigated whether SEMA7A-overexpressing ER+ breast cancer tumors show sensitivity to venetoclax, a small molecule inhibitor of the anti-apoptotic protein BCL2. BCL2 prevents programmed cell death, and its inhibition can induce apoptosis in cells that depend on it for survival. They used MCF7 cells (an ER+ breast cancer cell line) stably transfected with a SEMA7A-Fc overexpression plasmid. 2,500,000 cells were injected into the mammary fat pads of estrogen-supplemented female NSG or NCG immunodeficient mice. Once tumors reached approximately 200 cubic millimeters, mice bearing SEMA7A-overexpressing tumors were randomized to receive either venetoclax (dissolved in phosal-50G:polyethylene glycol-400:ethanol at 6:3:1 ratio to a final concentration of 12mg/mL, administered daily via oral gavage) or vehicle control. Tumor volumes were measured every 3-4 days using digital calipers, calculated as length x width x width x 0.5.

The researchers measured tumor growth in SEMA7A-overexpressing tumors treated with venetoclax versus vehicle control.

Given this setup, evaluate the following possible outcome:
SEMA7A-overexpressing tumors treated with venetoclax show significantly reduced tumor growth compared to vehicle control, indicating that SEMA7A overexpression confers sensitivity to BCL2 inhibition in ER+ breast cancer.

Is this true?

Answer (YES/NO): YES